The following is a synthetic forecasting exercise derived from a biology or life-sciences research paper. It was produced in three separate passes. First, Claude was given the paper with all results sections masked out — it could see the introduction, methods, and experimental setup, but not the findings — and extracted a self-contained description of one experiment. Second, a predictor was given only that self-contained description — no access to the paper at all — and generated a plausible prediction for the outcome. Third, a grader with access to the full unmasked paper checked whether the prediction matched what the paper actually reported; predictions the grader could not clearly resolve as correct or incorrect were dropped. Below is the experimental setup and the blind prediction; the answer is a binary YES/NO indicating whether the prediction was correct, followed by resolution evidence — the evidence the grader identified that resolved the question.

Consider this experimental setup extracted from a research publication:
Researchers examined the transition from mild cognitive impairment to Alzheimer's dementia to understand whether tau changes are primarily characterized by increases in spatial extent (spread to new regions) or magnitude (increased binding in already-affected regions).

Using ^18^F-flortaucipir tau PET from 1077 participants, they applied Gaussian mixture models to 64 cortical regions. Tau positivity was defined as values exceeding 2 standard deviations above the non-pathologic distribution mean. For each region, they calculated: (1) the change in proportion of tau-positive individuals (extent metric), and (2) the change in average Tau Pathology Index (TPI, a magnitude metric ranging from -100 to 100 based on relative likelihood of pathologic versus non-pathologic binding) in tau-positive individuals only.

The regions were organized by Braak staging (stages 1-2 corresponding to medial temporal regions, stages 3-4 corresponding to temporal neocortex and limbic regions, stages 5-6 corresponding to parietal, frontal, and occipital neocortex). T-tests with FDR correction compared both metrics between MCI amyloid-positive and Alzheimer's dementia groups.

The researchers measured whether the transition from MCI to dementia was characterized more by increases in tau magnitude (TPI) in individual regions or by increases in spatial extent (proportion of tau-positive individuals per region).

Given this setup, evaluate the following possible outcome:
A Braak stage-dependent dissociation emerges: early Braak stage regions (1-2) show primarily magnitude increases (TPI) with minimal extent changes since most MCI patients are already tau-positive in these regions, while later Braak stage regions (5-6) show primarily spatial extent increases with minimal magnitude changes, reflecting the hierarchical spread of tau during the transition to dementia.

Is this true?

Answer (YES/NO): NO